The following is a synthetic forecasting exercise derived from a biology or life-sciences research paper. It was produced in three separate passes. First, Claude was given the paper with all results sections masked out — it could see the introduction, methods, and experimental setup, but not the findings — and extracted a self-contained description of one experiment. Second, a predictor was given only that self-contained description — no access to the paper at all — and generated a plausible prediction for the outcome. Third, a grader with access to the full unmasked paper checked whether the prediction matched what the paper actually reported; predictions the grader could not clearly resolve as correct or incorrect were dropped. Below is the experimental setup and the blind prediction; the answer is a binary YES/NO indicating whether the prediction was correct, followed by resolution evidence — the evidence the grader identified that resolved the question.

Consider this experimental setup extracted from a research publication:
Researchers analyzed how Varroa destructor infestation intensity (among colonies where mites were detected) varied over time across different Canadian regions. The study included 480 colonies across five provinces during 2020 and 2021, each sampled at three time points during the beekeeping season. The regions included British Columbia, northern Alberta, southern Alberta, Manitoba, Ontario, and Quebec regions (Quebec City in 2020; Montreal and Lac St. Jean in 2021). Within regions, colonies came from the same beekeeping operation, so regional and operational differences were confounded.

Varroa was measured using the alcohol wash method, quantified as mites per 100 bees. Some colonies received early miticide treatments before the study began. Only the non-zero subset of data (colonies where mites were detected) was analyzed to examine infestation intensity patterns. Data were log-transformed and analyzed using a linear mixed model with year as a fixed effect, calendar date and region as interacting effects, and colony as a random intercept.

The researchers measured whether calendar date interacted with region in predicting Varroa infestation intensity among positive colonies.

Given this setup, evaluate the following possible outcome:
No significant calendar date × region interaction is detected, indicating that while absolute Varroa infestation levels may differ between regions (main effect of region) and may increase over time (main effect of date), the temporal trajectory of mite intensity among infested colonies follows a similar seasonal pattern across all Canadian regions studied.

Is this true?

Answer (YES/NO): NO